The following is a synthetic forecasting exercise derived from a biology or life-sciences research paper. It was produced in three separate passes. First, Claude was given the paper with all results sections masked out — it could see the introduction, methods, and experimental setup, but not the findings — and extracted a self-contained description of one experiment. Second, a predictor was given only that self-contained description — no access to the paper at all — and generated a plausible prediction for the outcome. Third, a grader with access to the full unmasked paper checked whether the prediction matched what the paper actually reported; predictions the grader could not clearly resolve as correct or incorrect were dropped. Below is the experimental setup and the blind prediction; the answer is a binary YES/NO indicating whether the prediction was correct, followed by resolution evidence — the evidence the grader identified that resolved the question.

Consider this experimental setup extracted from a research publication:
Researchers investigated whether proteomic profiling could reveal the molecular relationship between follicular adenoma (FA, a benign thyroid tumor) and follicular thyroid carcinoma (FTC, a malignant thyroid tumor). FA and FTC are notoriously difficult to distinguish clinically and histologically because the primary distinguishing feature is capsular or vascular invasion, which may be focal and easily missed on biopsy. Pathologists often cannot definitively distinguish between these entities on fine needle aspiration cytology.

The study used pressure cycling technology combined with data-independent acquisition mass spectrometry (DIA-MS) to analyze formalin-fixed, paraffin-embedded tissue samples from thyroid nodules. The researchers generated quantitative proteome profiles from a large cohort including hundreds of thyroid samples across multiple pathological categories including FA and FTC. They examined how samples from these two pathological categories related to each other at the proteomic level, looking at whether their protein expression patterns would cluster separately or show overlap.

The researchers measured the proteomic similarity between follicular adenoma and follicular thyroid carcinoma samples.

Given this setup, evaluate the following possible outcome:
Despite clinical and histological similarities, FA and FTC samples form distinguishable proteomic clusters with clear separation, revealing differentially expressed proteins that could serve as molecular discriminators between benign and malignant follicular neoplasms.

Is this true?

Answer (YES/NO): NO